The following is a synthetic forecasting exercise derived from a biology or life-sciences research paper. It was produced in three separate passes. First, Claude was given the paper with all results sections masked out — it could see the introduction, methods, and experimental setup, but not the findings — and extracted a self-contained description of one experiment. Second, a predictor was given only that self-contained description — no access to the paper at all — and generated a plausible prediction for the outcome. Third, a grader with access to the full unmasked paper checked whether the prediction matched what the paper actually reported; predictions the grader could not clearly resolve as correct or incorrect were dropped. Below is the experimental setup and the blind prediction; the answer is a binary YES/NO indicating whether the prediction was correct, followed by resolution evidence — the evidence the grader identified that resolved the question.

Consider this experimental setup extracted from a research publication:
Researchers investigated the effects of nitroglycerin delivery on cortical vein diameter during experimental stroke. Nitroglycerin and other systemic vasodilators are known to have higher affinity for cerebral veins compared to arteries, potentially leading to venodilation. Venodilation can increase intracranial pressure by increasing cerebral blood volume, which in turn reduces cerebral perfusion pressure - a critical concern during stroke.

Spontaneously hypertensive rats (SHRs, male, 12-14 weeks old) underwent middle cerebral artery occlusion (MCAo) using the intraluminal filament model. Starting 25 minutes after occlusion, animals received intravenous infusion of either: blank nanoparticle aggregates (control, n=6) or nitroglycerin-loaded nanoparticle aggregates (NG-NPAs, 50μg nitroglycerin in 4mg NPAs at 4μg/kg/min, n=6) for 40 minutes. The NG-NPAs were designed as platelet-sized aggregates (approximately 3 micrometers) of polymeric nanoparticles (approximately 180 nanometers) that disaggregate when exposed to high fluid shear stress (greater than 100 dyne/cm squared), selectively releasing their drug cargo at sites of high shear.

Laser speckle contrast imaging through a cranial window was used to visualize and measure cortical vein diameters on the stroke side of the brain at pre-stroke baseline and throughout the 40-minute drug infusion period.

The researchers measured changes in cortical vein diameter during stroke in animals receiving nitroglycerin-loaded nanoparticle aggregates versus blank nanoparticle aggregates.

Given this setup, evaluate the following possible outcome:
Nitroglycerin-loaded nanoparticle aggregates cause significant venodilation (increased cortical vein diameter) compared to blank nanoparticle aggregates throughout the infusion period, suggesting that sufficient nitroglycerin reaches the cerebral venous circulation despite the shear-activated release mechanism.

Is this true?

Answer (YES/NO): NO